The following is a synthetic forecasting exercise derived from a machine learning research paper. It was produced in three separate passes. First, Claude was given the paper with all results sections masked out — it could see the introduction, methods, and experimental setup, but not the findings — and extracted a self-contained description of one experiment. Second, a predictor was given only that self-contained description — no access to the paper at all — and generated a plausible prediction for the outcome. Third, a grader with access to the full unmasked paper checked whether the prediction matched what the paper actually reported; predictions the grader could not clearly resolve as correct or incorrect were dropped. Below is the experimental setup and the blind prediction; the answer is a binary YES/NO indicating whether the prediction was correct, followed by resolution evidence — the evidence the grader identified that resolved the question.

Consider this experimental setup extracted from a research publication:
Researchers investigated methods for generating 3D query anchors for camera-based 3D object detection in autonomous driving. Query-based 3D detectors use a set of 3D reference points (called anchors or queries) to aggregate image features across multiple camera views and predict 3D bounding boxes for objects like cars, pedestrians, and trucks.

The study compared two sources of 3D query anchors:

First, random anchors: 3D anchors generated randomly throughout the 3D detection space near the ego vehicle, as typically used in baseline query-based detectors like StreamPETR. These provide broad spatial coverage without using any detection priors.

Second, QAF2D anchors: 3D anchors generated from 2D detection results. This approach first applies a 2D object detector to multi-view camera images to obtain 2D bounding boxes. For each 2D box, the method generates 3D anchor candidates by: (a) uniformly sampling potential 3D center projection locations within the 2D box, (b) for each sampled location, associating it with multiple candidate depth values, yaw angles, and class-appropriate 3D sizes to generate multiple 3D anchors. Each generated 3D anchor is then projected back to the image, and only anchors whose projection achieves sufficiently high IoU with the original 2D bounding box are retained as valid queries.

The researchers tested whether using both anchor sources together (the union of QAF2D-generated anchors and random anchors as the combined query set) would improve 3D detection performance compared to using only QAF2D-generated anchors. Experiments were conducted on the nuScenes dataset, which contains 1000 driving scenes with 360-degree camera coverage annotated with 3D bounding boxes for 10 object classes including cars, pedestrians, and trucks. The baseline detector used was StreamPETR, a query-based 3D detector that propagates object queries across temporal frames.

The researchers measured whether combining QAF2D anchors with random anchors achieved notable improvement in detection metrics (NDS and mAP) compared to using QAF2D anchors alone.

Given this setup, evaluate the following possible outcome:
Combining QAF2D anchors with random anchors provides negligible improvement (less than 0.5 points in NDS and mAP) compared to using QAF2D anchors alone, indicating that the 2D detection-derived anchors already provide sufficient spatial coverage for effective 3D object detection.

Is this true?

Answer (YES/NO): YES